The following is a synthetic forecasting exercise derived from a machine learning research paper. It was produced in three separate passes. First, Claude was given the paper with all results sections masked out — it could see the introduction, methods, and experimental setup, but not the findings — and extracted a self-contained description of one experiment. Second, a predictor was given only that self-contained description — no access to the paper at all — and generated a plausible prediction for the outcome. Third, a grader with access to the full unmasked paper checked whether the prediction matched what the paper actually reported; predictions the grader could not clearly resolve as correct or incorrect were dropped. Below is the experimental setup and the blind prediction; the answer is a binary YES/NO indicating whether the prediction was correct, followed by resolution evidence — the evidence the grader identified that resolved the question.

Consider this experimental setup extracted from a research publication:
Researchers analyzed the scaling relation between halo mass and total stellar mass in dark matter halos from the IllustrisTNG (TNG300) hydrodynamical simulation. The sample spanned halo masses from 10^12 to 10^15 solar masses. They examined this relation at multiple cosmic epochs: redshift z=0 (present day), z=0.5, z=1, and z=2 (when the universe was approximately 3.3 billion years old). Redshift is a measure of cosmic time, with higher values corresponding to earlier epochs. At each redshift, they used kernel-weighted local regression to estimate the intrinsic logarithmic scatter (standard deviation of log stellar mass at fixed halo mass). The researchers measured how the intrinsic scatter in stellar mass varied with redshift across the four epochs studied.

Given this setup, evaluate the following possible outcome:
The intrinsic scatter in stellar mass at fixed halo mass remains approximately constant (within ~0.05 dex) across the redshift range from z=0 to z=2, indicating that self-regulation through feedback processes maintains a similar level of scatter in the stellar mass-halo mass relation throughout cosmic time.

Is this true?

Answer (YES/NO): YES